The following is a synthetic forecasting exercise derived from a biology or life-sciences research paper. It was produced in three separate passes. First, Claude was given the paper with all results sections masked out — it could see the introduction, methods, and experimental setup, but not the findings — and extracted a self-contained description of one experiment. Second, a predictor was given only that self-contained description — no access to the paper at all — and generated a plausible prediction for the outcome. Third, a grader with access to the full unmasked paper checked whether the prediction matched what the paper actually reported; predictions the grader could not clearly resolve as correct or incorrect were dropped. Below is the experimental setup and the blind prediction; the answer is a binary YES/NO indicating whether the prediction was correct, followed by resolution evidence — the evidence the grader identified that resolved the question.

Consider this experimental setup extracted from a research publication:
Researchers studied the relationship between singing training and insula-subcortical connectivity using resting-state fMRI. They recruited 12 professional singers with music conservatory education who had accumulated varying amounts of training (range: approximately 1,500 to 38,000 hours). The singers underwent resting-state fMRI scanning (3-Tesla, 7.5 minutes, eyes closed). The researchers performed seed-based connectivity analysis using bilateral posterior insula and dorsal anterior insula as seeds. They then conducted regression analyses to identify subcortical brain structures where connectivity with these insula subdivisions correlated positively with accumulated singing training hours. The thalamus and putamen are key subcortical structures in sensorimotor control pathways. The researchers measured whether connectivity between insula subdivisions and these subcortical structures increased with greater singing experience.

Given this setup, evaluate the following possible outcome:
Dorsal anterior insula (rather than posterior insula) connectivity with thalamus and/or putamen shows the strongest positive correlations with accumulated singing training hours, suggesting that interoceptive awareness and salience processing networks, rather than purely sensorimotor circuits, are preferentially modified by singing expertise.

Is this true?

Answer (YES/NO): NO